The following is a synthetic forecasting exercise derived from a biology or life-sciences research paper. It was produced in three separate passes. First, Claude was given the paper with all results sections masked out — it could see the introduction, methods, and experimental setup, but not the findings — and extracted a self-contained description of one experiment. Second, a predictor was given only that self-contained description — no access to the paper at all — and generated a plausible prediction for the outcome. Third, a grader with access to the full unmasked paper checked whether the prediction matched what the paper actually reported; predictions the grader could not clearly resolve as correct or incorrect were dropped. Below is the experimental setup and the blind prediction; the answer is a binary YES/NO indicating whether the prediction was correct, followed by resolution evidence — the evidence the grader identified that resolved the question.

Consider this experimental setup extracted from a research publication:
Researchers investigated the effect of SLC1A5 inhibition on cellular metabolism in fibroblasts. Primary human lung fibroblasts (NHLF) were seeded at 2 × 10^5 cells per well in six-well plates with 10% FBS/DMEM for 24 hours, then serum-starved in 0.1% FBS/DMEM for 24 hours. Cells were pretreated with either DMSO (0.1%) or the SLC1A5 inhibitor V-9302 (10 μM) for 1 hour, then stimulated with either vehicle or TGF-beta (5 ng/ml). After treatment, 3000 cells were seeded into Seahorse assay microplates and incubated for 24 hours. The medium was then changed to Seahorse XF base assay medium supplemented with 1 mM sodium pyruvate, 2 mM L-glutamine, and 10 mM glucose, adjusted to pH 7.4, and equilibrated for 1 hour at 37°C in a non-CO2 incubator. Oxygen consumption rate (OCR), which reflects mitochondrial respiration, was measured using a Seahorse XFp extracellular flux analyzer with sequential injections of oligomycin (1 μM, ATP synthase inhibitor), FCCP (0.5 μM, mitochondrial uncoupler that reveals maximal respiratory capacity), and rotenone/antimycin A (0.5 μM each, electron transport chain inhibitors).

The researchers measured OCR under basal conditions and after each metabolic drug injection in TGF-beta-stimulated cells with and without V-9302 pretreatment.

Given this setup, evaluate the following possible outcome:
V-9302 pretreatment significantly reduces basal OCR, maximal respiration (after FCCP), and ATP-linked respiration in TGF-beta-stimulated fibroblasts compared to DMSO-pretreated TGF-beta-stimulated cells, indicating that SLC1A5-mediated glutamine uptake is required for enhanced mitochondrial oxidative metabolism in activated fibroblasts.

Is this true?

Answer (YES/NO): YES